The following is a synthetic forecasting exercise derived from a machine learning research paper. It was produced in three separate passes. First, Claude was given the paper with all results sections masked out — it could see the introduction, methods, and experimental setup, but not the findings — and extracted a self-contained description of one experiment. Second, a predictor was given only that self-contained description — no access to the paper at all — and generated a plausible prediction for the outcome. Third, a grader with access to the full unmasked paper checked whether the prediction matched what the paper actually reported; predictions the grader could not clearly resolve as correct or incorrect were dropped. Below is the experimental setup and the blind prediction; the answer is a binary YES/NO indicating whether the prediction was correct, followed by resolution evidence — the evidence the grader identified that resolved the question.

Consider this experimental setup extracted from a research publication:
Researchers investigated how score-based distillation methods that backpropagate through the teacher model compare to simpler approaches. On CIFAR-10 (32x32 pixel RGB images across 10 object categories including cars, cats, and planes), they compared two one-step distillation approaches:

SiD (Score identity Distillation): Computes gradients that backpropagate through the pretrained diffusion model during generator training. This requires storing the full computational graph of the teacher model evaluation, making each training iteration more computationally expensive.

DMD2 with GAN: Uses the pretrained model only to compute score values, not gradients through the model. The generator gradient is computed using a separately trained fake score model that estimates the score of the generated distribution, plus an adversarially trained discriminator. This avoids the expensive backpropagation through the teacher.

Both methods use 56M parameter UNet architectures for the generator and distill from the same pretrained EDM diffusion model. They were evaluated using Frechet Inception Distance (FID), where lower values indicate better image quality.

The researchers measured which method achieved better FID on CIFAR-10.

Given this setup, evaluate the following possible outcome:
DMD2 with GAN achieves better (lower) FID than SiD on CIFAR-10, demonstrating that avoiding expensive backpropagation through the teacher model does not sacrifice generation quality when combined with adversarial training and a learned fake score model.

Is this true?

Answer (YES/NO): NO